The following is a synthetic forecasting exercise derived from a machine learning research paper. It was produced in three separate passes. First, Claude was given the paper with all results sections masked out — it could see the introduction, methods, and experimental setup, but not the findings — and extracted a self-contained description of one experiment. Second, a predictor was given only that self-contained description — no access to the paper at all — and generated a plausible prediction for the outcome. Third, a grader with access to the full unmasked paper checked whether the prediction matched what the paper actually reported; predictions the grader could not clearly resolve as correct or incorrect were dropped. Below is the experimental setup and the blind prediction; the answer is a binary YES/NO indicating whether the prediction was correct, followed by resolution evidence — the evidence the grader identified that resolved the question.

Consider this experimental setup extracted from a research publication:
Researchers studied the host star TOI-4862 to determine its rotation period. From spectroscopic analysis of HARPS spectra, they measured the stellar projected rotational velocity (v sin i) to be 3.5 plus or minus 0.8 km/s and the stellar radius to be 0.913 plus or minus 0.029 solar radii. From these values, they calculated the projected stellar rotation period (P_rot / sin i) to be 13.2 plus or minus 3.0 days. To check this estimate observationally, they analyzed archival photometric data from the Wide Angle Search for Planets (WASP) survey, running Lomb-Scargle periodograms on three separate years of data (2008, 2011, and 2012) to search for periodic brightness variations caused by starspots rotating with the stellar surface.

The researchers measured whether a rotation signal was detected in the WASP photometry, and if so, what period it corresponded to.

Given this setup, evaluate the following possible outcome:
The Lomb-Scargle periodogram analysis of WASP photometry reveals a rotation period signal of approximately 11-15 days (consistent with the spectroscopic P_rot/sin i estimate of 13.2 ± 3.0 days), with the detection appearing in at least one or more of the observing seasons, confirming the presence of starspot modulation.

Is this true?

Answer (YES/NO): NO